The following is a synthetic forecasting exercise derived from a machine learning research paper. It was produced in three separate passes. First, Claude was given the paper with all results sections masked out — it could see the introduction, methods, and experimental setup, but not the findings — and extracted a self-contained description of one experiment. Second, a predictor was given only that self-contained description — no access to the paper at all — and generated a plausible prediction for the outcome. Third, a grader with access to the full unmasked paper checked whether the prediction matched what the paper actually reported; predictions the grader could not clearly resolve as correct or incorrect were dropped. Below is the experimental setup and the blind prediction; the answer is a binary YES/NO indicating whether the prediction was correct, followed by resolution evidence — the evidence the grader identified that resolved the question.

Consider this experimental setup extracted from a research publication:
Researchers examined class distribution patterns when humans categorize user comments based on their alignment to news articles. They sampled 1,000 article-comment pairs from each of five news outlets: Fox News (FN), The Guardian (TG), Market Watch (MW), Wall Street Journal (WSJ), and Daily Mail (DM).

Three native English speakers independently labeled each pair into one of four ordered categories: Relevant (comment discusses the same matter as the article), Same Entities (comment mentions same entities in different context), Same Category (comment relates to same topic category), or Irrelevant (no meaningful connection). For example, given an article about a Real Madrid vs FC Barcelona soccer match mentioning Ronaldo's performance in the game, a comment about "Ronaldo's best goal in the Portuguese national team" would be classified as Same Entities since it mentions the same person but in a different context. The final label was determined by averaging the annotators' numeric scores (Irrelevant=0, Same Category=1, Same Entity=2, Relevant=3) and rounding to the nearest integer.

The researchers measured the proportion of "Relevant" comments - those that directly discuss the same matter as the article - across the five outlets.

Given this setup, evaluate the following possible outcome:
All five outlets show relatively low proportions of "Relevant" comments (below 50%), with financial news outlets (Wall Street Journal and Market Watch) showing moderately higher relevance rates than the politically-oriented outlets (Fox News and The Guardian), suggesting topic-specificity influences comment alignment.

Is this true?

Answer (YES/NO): NO